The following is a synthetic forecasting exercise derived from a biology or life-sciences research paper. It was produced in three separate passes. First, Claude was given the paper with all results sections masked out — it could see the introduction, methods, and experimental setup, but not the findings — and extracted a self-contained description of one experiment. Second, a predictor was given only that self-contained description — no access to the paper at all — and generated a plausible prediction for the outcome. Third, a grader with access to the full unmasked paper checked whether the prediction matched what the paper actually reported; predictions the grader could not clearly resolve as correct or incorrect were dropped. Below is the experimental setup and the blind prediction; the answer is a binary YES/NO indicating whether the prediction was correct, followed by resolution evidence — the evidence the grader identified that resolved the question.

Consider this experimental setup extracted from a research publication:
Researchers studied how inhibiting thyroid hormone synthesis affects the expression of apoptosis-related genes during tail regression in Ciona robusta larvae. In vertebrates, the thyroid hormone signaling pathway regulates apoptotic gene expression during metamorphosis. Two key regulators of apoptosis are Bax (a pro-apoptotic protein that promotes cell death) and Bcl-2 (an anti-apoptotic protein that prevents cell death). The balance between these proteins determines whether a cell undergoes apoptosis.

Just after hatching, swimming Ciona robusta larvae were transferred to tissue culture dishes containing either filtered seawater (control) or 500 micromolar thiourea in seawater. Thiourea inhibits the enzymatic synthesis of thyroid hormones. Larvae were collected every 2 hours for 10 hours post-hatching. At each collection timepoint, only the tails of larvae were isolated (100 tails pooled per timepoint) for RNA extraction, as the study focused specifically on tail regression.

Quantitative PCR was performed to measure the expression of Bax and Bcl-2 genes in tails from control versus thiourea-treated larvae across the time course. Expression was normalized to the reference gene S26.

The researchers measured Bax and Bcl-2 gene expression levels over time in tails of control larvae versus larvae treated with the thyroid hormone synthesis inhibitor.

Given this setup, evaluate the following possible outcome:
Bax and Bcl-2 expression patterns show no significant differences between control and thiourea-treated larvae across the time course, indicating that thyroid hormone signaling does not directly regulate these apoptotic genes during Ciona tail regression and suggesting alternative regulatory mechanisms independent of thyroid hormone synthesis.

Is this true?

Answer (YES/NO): YES